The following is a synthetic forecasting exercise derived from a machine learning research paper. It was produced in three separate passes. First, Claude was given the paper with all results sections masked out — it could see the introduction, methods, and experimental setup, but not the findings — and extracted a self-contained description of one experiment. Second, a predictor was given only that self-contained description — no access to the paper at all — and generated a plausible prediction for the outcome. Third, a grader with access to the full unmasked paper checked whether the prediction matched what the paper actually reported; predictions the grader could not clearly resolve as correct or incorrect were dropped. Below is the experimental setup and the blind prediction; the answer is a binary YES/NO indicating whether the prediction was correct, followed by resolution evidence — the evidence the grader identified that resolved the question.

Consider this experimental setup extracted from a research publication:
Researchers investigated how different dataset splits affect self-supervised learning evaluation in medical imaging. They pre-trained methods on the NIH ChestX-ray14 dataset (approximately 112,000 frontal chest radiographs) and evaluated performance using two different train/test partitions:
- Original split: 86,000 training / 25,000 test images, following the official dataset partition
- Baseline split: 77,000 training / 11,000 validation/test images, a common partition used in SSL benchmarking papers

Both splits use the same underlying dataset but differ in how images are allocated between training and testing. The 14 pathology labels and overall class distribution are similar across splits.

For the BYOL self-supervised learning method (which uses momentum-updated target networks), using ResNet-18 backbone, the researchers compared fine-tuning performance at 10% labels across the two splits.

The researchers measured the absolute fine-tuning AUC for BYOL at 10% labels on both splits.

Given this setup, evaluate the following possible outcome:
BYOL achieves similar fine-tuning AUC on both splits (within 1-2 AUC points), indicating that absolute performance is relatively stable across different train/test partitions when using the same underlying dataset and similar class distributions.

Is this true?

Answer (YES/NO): NO